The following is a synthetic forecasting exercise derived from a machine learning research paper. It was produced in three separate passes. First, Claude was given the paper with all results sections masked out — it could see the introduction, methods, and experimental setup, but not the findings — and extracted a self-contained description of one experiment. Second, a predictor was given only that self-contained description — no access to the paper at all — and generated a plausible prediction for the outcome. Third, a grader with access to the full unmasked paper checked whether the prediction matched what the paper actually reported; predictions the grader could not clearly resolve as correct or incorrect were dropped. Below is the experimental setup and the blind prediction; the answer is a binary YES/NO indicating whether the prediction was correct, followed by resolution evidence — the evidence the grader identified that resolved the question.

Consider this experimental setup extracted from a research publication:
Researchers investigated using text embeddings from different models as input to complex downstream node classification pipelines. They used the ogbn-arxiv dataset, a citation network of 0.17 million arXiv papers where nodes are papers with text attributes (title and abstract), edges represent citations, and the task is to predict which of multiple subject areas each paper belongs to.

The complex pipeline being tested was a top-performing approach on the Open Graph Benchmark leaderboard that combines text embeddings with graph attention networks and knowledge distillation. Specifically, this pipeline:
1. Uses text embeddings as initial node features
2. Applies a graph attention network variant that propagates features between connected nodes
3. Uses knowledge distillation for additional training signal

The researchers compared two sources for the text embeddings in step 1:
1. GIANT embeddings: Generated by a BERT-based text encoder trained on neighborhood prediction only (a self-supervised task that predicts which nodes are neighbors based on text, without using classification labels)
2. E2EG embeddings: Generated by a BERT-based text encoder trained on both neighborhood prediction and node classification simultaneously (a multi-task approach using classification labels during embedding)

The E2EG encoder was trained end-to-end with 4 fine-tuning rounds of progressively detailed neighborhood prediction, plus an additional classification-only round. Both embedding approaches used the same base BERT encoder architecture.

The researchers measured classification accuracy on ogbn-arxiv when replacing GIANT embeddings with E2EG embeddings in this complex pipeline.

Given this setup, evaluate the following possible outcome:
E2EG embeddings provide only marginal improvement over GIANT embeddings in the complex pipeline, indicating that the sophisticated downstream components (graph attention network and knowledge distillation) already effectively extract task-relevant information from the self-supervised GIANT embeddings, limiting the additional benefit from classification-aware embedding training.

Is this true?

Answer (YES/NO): NO